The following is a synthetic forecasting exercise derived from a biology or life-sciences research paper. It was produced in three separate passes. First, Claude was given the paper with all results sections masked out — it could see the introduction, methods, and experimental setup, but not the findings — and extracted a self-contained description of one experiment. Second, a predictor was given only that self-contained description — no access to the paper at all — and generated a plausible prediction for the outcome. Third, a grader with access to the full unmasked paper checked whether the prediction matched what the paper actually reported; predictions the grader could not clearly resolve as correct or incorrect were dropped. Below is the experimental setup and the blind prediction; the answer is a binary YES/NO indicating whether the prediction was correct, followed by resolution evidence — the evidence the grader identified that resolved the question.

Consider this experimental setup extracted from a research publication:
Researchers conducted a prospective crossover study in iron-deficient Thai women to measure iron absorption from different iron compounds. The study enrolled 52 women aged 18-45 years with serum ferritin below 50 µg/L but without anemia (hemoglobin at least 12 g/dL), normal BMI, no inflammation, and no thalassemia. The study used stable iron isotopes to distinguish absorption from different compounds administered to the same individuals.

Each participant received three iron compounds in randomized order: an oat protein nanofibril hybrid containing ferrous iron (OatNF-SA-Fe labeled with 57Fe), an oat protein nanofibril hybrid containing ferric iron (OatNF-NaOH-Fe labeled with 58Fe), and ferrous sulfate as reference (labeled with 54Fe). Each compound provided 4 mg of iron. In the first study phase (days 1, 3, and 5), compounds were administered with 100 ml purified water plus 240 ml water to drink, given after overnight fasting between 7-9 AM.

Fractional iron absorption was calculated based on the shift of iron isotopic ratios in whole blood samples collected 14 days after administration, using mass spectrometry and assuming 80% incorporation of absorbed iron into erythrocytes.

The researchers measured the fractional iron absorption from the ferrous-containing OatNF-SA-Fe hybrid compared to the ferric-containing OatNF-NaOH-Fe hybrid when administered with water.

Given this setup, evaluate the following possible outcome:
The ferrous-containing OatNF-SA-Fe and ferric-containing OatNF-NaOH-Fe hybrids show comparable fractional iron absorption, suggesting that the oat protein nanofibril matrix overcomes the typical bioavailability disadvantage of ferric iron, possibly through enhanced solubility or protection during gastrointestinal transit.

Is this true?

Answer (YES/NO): NO